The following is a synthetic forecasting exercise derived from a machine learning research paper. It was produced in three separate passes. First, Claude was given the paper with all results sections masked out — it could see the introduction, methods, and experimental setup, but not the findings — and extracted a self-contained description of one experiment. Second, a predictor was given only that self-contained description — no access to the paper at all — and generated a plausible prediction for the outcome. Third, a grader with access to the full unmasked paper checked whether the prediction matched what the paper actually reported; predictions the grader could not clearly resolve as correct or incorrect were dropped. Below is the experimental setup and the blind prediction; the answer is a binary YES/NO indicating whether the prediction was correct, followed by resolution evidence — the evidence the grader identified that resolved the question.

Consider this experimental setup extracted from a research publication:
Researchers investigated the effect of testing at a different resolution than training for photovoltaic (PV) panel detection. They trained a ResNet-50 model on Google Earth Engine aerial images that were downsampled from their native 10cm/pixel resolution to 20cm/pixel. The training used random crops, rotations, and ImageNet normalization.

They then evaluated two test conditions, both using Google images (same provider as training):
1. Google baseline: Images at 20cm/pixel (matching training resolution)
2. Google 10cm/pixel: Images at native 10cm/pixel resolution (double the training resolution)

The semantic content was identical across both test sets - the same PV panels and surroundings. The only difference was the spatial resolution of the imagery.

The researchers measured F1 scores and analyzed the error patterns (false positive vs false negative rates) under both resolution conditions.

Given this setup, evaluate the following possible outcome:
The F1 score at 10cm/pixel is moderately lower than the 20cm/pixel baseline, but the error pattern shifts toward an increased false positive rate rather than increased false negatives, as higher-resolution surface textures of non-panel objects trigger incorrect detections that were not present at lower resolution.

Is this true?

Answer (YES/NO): NO